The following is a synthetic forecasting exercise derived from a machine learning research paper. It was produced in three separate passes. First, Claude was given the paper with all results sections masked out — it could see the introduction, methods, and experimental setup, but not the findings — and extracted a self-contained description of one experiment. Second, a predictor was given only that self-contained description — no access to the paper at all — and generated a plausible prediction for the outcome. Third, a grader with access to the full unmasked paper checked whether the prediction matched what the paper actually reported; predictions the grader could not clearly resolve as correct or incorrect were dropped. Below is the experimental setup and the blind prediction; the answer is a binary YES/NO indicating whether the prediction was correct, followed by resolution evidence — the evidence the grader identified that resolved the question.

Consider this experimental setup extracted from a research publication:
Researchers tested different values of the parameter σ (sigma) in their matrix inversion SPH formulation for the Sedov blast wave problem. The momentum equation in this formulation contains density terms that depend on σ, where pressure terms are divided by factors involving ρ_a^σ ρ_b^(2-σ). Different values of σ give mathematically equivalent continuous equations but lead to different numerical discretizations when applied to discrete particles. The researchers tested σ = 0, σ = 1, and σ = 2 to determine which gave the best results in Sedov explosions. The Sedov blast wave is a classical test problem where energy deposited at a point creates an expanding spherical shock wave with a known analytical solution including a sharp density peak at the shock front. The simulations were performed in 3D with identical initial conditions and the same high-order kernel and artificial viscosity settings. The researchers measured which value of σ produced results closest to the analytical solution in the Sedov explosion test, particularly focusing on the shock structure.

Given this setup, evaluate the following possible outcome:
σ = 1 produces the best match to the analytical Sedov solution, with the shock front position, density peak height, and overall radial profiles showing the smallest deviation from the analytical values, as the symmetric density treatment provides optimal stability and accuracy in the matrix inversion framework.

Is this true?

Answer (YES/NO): YES